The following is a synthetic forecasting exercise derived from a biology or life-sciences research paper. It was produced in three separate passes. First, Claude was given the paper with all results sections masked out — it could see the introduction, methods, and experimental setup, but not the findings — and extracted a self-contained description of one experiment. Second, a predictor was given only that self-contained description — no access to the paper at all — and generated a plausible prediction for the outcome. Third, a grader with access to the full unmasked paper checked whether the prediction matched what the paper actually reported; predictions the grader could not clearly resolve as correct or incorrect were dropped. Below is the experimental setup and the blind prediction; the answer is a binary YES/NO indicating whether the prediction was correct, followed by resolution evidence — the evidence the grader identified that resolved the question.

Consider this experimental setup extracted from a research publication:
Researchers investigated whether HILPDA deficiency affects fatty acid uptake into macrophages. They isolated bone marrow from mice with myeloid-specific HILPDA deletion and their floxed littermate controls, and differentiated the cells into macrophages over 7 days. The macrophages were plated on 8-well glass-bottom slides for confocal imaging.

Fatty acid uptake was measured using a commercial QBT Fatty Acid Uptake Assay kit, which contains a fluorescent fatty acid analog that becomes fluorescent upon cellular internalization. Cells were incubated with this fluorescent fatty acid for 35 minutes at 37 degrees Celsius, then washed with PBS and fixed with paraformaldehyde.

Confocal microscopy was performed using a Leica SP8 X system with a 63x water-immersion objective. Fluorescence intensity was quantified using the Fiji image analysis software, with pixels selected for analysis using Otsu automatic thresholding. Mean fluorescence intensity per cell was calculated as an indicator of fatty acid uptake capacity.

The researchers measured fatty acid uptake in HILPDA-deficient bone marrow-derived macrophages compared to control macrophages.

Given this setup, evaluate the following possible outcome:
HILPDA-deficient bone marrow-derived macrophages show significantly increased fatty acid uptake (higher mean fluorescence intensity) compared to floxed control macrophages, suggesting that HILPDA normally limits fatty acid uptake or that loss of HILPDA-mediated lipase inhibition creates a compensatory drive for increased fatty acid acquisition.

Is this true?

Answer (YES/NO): NO